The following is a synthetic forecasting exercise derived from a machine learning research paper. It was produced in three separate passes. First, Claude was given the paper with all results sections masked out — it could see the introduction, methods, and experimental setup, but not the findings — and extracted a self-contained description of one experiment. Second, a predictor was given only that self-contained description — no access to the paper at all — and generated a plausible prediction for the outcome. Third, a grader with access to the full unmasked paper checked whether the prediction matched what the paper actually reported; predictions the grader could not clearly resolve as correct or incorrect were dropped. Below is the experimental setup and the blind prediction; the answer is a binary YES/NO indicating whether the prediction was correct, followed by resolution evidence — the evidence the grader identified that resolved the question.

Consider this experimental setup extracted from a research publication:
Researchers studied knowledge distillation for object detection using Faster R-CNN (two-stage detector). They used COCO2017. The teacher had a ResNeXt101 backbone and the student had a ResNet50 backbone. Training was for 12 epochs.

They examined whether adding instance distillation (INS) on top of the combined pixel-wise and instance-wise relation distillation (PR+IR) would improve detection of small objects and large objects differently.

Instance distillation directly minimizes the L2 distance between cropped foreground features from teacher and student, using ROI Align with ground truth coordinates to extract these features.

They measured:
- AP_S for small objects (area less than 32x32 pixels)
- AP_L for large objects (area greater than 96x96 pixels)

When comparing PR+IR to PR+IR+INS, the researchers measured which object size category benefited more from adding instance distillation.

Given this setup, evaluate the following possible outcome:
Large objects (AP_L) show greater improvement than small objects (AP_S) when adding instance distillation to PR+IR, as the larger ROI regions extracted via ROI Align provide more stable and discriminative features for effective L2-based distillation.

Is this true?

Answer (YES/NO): NO